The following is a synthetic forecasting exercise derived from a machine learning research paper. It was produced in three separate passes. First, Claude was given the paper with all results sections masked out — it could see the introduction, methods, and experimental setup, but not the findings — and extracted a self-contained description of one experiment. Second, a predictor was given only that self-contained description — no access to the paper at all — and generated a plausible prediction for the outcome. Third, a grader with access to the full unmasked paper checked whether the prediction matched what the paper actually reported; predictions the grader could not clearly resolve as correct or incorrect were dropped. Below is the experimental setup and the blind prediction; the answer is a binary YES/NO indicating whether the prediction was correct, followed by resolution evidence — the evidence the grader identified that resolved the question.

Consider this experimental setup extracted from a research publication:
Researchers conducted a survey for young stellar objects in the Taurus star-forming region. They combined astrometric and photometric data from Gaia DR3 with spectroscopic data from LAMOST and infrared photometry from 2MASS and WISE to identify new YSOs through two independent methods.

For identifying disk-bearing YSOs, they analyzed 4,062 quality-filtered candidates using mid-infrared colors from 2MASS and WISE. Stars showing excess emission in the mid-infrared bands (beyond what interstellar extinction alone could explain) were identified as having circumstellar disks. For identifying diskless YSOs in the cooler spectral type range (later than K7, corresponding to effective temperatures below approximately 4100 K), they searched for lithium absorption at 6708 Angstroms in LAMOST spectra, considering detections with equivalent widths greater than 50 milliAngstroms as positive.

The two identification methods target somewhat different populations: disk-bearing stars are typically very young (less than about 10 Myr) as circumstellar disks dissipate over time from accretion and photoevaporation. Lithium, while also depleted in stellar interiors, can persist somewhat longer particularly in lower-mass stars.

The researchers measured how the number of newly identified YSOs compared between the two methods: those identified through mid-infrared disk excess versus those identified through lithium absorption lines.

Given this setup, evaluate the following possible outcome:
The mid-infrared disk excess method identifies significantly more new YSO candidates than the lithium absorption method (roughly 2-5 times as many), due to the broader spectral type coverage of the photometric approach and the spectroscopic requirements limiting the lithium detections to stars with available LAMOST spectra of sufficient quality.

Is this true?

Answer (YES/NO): NO